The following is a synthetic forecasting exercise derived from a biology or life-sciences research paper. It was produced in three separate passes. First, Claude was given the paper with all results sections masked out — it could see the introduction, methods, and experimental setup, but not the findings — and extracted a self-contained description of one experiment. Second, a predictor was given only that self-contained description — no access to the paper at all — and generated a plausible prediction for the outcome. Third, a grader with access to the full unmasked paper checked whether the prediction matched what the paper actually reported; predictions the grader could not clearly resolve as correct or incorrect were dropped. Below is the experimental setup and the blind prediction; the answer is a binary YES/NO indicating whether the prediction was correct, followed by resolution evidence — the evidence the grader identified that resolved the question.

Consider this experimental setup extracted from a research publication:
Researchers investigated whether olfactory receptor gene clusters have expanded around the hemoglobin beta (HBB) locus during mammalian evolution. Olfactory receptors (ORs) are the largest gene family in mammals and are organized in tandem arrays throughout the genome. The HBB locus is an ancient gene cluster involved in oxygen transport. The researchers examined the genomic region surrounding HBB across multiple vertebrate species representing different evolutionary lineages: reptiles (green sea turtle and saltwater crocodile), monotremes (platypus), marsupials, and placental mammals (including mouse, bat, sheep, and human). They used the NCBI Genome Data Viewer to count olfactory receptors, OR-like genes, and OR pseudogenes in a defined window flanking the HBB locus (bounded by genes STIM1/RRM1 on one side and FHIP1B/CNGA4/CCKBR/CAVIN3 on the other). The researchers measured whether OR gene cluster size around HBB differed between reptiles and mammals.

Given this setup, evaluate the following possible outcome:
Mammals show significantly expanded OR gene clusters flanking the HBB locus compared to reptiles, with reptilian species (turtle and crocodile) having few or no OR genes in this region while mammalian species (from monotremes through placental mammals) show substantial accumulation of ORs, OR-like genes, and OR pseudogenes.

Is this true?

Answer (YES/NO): YES